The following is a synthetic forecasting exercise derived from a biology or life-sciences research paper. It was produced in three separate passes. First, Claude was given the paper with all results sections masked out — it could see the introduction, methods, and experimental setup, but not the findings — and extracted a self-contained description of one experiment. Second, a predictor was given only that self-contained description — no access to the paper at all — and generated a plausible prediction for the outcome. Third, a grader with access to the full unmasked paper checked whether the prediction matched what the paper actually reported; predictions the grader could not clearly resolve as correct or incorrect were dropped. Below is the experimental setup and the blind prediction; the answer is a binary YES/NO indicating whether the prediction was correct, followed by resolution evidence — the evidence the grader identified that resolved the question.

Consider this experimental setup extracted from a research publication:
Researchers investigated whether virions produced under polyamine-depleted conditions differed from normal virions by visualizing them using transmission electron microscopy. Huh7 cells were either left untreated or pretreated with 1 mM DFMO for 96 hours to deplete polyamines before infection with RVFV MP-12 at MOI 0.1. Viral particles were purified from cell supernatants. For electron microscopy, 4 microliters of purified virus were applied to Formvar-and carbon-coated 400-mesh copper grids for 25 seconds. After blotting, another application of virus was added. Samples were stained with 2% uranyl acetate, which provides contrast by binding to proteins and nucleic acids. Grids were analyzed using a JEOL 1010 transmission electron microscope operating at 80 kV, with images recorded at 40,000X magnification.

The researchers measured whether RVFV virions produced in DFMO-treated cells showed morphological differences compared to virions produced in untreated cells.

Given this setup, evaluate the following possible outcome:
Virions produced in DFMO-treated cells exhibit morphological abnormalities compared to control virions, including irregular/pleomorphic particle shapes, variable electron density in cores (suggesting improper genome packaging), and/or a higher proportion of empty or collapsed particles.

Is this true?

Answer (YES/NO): NO